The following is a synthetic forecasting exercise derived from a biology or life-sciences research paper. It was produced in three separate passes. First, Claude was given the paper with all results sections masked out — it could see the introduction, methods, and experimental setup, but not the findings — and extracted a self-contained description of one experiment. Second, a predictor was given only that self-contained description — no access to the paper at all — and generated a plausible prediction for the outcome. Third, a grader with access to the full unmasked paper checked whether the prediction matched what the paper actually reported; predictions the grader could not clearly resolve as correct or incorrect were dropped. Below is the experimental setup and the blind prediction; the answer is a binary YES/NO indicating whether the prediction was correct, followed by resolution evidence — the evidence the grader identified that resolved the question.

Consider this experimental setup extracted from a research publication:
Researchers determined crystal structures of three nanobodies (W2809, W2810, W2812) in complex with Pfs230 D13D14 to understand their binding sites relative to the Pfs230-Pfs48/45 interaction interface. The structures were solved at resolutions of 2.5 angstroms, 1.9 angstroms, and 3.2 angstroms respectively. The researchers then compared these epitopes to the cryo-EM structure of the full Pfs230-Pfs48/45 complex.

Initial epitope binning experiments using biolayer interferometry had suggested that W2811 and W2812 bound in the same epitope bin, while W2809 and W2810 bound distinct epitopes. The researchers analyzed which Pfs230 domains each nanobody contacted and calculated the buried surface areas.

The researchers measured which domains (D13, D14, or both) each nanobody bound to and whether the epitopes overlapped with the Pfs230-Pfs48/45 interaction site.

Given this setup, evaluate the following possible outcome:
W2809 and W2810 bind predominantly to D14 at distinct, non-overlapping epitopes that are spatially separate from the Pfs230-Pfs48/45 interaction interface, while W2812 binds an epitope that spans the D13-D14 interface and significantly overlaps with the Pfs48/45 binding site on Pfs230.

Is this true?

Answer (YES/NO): NO